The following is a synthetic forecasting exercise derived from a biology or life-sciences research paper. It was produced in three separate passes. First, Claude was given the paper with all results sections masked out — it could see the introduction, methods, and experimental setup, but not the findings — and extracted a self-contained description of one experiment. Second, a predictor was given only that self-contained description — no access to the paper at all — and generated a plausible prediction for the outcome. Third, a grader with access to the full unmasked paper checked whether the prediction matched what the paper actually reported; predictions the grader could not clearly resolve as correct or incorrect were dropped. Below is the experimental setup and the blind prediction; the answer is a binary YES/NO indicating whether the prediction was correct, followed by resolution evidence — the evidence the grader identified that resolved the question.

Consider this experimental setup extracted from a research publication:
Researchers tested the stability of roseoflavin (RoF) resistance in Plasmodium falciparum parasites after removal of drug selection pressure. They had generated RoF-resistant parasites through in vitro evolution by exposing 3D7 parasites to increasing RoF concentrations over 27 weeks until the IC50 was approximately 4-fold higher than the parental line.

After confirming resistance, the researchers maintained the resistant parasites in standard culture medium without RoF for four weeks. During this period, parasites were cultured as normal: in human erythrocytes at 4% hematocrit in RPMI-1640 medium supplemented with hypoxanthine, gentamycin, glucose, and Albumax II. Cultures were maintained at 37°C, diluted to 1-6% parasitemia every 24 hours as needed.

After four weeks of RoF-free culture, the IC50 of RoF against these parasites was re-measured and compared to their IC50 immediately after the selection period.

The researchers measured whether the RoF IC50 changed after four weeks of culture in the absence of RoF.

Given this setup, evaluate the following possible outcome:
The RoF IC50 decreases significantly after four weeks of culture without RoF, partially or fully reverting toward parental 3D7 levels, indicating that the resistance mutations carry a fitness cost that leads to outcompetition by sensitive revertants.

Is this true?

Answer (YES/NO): NO